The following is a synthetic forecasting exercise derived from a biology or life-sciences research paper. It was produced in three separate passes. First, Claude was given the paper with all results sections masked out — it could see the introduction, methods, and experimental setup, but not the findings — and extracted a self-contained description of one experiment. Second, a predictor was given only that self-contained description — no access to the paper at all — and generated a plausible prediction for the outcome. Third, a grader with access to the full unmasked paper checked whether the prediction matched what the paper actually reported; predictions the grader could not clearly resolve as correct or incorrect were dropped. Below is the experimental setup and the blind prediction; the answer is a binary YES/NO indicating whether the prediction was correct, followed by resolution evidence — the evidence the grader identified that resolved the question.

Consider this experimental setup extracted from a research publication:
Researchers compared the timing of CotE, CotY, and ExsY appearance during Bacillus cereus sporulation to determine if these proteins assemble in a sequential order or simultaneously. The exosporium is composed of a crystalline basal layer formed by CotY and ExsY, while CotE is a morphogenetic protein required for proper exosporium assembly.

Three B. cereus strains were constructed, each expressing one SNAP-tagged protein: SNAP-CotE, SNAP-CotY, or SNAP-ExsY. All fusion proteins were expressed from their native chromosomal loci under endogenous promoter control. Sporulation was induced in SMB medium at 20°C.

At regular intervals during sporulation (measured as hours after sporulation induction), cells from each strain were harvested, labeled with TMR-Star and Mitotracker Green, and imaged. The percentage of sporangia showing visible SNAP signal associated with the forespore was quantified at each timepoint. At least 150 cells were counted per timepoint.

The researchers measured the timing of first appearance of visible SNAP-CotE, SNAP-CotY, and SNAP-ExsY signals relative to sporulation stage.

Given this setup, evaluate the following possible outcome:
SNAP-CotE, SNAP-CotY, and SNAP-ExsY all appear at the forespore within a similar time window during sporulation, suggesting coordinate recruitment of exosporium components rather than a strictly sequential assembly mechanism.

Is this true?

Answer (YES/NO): YES